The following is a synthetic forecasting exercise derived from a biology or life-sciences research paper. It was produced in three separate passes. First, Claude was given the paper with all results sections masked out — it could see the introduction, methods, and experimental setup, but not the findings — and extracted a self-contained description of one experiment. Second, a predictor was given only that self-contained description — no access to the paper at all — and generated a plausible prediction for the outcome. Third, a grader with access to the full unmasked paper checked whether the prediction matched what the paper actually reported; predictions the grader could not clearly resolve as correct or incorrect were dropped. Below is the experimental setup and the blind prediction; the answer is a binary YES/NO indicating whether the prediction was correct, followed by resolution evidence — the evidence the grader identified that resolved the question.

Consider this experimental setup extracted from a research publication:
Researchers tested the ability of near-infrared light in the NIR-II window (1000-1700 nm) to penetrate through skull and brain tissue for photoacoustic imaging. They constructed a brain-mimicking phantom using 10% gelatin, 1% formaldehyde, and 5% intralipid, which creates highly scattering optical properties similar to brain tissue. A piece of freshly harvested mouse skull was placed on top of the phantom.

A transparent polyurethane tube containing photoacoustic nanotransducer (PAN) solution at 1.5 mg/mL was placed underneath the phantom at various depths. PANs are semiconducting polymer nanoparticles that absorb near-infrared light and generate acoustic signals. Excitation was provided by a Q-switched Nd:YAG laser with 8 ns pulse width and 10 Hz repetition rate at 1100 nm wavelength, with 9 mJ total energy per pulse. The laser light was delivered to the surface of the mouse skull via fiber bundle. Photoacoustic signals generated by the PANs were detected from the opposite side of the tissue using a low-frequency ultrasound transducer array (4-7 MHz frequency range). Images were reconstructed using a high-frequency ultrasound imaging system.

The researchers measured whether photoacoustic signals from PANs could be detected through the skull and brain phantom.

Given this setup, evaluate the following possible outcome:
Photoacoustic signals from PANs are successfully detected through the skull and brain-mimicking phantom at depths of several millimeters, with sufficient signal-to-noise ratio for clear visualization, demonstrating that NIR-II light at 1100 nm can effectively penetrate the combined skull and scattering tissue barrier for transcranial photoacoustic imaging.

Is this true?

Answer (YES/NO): YES